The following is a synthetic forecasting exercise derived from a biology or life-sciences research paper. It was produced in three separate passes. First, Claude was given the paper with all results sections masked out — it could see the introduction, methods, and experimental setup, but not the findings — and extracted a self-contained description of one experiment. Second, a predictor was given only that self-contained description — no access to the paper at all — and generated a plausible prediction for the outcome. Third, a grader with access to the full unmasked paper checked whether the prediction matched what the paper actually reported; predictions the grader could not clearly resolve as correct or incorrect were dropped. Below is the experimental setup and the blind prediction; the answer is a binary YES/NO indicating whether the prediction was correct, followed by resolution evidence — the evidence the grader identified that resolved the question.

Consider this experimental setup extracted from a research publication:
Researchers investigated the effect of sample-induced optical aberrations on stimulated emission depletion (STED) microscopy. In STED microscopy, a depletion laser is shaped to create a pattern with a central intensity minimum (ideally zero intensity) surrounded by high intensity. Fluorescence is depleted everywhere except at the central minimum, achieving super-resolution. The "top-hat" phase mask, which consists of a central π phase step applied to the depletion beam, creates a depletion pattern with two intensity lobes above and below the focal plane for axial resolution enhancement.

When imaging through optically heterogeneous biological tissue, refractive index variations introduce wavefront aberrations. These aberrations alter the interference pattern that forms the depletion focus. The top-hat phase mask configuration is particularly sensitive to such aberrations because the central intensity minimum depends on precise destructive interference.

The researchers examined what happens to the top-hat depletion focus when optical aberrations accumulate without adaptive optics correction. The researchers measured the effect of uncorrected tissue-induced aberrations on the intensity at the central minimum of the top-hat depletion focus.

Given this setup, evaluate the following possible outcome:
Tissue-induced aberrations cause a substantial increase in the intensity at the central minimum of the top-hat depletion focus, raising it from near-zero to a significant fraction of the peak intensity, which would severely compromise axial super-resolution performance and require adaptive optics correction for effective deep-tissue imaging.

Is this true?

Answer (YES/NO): YES